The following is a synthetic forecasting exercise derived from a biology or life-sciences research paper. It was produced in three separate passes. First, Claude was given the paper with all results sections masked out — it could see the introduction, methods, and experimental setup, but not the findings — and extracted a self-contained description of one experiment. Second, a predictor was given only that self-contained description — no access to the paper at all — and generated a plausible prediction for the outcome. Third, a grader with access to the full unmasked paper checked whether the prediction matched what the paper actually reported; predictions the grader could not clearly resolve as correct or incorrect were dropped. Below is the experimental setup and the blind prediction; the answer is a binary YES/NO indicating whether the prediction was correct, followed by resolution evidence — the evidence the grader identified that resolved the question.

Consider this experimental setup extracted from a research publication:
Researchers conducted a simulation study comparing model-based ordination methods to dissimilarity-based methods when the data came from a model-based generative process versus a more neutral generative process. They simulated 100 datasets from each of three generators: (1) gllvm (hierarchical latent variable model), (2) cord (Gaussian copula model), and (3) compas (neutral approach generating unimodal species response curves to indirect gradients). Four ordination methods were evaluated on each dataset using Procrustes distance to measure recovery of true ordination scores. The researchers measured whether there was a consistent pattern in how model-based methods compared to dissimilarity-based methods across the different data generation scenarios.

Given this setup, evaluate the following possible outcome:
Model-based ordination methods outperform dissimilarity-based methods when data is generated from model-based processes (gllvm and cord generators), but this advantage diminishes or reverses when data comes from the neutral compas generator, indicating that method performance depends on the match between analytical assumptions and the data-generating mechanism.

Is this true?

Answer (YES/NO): YES